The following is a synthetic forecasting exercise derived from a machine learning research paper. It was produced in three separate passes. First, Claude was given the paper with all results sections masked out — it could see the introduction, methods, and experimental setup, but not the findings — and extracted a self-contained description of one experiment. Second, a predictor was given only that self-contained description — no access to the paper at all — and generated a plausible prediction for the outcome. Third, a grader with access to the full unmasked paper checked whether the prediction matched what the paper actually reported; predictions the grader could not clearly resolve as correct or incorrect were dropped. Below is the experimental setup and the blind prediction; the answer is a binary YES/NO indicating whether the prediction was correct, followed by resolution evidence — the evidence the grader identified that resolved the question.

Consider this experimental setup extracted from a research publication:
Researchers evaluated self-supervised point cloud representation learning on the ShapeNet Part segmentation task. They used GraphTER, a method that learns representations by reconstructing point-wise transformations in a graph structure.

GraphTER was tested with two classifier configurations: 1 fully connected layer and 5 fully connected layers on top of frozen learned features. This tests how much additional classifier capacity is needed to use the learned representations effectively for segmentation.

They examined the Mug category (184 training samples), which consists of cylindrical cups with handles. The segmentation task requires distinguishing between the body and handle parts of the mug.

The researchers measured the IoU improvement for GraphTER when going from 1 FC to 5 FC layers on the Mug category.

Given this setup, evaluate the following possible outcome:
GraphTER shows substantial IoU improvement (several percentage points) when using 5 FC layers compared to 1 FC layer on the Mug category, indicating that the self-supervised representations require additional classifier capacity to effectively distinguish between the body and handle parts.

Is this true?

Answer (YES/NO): YES